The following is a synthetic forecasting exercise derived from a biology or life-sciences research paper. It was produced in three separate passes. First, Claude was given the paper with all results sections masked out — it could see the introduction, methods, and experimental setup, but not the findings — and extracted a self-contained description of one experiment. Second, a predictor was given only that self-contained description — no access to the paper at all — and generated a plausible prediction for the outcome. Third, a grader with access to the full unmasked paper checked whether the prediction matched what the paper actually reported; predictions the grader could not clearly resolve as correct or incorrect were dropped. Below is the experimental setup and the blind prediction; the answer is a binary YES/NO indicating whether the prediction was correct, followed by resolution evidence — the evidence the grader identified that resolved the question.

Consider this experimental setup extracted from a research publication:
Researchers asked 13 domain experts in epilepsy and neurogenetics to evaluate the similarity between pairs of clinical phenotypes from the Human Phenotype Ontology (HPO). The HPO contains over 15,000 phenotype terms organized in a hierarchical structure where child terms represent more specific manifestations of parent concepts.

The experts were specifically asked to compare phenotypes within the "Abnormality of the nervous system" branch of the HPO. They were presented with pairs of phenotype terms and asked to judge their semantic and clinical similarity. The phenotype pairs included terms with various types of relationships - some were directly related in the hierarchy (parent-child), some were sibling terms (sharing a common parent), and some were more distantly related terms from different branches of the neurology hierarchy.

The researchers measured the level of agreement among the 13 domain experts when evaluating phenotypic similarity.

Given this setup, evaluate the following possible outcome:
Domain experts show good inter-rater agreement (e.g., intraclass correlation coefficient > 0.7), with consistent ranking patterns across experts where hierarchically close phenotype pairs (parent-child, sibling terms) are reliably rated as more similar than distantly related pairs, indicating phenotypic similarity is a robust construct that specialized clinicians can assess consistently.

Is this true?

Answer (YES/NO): NO